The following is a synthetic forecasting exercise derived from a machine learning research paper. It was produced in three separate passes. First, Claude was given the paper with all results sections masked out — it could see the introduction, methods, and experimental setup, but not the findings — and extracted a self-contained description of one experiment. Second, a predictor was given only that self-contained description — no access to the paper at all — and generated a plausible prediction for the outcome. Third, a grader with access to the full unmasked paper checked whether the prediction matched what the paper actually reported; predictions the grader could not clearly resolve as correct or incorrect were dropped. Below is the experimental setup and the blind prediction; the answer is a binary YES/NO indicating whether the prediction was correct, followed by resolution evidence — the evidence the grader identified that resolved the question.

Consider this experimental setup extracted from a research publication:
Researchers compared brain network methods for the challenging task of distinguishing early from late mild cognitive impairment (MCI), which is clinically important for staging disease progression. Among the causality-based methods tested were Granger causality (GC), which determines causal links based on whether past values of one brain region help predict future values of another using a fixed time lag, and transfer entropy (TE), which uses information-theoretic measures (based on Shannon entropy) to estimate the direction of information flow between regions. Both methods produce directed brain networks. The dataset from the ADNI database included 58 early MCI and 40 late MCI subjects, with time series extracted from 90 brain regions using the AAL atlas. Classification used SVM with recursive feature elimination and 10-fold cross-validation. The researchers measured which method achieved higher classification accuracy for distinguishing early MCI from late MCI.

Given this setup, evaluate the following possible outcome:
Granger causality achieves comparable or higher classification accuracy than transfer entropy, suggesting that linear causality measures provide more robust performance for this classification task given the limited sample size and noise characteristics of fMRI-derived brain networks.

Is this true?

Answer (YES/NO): YES